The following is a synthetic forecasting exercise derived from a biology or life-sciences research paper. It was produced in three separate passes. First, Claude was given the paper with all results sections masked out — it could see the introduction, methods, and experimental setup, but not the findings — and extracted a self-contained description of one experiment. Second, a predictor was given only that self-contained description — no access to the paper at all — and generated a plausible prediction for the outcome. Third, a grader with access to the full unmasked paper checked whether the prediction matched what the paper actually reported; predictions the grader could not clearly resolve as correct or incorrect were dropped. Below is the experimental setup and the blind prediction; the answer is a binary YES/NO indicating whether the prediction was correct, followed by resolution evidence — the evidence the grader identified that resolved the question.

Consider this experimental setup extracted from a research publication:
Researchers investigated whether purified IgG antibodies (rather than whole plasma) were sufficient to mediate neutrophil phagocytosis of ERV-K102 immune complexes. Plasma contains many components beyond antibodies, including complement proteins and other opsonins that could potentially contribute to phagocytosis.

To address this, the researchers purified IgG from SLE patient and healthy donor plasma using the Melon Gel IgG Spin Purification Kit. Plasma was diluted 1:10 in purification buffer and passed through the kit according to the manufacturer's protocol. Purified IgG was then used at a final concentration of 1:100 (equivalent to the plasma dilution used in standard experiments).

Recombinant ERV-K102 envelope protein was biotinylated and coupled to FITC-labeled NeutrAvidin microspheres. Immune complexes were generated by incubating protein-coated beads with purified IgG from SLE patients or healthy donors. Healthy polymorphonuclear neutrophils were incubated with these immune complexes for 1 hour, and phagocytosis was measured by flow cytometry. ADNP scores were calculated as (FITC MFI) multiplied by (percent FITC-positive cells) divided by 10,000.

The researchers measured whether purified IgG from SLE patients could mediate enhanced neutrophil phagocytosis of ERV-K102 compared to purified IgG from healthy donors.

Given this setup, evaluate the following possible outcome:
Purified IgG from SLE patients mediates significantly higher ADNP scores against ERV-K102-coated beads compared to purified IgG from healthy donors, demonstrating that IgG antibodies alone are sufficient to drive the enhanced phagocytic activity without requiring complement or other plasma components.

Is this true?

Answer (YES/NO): YES